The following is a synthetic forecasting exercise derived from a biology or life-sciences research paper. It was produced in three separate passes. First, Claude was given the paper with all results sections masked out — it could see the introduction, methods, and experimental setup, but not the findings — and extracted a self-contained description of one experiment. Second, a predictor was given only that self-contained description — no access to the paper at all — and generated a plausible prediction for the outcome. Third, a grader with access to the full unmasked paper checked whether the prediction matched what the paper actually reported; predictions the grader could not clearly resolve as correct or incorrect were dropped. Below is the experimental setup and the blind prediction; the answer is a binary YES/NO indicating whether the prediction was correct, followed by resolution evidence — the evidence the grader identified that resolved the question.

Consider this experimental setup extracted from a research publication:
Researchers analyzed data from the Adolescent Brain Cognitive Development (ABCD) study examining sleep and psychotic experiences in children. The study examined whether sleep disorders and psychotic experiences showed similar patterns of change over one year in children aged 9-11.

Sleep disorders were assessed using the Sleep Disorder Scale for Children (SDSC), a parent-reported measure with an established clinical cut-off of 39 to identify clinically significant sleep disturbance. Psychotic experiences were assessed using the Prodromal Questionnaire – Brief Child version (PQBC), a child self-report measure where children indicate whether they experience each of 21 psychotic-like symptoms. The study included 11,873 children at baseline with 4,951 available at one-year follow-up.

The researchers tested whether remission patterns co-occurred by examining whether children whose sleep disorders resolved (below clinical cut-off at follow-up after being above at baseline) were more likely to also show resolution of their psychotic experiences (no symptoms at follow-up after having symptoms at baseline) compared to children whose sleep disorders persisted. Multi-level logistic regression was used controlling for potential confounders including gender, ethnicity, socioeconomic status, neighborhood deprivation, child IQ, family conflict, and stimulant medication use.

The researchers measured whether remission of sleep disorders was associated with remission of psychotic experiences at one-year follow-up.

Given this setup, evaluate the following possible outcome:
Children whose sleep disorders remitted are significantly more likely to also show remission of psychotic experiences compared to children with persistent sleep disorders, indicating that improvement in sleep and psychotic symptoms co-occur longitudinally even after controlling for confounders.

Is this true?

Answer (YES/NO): NO